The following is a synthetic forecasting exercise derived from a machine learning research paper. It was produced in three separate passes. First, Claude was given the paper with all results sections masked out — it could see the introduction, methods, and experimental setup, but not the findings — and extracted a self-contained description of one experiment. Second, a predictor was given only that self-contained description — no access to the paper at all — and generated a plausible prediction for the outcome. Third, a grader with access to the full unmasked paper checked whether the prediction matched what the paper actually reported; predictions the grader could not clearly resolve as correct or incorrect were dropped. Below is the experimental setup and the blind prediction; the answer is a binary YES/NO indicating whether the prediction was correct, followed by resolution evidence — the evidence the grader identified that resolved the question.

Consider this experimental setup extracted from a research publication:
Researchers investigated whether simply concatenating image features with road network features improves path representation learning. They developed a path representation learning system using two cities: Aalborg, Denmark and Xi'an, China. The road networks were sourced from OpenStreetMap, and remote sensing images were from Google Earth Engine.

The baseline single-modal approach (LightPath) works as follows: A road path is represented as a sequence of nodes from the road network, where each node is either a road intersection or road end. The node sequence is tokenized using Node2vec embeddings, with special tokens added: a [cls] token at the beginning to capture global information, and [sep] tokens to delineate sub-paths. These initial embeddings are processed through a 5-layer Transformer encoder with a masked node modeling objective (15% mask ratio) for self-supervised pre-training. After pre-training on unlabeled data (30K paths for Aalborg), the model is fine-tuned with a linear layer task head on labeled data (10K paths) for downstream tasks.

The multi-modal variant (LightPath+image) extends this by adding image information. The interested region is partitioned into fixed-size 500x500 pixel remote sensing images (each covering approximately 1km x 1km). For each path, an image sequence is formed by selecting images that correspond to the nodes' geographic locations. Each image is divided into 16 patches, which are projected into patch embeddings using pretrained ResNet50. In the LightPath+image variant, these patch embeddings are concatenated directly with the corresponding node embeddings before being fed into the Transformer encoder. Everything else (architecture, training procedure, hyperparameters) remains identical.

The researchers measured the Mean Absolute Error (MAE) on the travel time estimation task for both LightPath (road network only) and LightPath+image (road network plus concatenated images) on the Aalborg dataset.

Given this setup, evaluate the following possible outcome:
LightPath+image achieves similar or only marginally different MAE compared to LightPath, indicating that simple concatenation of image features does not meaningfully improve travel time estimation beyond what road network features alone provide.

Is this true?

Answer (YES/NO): YES